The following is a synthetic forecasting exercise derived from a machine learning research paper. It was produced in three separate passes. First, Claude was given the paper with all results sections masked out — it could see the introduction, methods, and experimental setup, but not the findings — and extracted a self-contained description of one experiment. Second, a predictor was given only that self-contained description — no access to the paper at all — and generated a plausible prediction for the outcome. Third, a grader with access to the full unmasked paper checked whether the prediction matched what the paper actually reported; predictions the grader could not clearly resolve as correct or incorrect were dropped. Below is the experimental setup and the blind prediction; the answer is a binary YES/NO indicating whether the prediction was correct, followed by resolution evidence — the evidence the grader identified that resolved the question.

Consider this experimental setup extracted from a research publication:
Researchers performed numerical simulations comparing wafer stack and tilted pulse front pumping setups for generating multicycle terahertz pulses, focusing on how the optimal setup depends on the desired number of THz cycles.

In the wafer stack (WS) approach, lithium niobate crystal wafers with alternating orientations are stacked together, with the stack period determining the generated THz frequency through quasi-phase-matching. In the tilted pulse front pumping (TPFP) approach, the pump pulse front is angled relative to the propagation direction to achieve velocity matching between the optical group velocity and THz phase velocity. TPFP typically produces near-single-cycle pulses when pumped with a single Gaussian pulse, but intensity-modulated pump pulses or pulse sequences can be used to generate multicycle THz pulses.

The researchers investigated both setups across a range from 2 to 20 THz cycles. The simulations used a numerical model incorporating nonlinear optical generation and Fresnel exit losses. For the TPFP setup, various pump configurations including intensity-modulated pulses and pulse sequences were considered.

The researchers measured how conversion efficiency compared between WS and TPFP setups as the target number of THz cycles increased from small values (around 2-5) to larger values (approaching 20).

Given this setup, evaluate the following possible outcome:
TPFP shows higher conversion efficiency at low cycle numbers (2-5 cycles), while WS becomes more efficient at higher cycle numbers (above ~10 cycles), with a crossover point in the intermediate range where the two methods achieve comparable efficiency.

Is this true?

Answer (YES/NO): YES